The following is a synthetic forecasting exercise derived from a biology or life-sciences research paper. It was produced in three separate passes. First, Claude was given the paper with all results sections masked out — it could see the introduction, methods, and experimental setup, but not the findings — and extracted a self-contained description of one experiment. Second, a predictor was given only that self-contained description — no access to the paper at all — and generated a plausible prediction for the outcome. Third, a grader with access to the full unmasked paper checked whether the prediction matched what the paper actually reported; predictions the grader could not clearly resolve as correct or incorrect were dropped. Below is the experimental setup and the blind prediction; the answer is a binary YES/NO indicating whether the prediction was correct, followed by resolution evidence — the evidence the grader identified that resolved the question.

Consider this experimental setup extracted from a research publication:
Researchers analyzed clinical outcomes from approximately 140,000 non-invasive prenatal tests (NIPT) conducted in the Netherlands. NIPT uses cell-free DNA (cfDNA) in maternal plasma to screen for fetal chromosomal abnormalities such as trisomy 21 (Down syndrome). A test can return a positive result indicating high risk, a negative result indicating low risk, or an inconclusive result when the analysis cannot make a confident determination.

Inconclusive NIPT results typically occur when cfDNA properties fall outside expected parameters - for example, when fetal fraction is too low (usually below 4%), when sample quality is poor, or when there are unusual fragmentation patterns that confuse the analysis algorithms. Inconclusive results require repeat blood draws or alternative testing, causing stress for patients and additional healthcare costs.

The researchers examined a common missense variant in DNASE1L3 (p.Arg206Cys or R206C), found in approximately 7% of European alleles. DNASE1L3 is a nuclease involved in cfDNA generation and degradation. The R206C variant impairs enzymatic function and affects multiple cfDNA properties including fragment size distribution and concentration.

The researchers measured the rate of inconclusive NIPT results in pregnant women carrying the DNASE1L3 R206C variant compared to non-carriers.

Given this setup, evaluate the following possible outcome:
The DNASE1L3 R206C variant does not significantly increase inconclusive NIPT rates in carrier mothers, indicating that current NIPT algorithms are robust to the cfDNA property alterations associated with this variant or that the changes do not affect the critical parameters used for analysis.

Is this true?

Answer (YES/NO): NO